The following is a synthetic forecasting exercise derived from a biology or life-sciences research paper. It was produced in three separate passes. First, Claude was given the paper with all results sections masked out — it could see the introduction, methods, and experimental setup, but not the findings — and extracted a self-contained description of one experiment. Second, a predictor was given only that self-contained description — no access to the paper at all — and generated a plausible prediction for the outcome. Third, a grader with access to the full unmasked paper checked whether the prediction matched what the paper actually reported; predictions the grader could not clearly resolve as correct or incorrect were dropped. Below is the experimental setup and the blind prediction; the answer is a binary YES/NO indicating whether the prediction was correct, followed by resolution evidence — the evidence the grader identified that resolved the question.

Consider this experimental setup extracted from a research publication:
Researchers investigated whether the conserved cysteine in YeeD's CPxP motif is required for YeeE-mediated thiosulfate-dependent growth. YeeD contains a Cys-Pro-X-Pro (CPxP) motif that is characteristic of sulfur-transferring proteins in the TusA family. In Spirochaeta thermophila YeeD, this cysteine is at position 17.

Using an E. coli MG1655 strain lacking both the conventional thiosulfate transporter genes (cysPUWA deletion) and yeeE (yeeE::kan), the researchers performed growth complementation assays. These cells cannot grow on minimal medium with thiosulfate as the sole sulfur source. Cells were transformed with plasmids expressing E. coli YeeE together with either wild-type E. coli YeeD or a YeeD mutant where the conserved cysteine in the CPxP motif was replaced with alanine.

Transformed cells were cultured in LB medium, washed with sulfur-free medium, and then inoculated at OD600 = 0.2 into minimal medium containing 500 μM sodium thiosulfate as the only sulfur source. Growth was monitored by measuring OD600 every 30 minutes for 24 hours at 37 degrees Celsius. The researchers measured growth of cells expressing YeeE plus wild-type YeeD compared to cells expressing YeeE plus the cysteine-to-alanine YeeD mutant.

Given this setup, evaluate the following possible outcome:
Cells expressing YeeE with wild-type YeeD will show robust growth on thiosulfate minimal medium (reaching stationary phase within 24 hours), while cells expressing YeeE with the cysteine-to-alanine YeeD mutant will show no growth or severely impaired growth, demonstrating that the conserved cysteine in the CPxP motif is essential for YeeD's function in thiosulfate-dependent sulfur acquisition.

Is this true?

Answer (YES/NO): YES